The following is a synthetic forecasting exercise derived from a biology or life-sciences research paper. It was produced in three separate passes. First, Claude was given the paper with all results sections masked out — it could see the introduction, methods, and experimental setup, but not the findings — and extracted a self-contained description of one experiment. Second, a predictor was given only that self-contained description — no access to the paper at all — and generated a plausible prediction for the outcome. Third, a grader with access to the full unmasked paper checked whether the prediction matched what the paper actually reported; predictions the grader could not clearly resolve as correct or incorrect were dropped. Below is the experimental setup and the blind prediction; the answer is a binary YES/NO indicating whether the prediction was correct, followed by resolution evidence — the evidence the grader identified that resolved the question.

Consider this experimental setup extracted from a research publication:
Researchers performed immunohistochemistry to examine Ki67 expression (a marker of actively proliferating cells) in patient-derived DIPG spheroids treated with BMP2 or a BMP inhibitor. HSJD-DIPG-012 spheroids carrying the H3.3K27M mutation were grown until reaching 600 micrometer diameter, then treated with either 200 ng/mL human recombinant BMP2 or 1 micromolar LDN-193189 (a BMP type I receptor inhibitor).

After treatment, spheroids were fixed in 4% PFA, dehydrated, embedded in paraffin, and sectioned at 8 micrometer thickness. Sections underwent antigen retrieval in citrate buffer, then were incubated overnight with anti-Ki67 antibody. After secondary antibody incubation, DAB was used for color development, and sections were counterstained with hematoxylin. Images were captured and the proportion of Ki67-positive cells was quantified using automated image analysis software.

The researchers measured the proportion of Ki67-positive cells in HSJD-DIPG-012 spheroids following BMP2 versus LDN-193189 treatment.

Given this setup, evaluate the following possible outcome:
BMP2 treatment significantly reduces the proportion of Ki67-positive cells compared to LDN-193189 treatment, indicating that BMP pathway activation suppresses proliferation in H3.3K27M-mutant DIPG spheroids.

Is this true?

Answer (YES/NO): YES